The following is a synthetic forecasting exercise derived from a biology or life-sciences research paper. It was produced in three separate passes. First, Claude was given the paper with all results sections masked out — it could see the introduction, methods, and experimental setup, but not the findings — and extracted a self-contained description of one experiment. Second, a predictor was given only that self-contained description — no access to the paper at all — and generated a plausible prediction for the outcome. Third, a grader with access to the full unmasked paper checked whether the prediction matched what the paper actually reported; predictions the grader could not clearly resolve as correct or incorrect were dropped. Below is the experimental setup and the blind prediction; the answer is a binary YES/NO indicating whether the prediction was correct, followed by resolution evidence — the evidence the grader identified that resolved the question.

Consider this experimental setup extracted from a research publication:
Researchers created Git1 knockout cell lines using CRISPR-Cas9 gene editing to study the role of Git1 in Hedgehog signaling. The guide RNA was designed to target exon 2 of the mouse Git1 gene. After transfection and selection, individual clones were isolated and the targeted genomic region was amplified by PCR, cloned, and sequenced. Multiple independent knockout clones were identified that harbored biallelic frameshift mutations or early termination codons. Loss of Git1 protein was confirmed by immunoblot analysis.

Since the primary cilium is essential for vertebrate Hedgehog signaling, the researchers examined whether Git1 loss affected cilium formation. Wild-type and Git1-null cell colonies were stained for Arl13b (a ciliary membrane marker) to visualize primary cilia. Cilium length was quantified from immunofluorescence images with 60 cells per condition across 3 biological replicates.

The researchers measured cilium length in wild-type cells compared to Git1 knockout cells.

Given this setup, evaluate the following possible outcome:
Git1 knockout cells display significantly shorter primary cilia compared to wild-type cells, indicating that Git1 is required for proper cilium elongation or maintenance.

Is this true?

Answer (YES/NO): NO